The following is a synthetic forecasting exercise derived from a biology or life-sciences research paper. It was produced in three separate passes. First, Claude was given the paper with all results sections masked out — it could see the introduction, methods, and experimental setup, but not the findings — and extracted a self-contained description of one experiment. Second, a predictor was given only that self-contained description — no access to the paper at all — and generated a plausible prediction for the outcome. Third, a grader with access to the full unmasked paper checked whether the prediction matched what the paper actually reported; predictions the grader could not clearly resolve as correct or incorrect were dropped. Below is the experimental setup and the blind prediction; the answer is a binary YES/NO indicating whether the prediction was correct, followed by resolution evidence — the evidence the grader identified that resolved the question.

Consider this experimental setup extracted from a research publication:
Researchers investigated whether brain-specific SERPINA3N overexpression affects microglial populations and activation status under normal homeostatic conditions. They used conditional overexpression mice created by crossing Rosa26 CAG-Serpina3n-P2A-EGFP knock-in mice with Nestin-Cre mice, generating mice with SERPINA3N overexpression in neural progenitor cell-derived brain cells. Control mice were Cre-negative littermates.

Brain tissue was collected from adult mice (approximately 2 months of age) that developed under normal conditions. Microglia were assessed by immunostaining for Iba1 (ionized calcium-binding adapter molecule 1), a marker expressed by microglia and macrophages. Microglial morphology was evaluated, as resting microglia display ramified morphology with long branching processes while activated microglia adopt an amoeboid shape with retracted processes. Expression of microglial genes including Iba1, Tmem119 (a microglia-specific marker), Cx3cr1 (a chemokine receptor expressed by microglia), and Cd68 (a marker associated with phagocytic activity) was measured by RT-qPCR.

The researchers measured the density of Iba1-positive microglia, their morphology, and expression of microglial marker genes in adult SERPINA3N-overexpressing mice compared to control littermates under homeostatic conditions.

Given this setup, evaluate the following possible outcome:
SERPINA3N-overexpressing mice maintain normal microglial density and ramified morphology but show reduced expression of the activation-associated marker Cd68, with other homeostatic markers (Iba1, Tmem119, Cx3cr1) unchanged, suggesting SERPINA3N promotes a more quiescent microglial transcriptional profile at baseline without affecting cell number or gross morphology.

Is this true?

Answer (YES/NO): NO